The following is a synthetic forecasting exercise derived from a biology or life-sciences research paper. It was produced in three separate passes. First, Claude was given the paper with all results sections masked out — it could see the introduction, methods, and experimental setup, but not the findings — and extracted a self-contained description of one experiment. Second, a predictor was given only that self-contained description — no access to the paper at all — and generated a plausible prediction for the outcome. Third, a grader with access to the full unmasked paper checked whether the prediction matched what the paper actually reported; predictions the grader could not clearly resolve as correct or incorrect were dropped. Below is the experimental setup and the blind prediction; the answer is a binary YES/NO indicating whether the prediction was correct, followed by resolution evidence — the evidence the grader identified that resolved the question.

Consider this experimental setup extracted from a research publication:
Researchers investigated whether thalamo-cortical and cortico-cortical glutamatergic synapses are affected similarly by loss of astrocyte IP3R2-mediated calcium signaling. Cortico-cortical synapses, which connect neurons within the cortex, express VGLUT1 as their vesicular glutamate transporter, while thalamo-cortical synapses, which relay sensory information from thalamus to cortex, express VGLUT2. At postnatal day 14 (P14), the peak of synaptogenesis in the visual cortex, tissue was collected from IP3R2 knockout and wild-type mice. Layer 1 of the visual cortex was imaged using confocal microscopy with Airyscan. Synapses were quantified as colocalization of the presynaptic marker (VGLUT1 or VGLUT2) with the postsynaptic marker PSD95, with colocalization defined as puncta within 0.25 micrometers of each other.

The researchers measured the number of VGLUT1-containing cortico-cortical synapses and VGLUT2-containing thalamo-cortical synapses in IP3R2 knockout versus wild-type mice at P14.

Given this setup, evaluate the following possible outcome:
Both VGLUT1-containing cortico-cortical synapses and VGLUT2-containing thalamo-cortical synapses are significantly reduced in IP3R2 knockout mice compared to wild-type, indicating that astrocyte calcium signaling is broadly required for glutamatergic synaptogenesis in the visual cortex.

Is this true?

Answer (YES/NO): YES